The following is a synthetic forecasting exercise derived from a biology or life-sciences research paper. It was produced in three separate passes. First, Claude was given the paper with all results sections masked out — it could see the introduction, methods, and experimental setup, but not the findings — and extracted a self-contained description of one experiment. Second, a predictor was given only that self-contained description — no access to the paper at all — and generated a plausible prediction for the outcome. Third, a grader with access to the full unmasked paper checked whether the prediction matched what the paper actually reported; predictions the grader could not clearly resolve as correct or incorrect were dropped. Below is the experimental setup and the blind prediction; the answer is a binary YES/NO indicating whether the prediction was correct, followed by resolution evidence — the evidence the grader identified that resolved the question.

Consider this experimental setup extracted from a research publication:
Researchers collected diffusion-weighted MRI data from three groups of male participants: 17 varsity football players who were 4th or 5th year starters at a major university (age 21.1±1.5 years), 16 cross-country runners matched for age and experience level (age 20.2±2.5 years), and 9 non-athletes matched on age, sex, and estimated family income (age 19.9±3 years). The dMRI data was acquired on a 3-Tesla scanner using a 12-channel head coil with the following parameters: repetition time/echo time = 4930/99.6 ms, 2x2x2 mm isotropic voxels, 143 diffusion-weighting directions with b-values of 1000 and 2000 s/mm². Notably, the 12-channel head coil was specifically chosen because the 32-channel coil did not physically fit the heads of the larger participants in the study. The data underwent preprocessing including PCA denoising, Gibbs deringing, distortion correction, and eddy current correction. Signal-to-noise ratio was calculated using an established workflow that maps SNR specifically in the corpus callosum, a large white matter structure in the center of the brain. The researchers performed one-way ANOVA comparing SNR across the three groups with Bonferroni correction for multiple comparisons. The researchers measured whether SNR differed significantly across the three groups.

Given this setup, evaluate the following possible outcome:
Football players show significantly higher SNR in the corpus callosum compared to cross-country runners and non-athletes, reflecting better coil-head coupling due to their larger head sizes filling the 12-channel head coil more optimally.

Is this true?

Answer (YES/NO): NO